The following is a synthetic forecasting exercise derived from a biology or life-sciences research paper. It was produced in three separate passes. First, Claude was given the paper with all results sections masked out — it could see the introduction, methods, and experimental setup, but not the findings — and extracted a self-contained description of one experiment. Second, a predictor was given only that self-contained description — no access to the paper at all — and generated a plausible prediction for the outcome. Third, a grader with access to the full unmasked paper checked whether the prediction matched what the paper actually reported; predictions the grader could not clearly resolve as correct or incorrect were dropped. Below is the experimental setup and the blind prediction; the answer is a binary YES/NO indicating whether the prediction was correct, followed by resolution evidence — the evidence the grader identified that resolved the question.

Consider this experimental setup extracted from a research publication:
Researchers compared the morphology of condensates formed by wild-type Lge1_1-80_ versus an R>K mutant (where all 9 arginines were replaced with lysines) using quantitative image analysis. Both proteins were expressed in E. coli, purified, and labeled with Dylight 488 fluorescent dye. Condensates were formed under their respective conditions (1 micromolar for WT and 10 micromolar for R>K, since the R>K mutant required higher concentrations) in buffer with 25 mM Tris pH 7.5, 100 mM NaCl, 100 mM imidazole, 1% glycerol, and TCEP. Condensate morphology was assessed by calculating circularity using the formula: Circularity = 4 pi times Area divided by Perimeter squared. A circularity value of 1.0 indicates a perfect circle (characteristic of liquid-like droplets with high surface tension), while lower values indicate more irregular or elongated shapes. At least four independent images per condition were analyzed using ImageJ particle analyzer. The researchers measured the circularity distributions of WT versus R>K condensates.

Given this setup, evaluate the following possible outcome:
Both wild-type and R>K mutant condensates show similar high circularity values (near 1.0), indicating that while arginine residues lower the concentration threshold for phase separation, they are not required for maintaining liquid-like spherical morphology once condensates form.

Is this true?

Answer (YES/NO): YES